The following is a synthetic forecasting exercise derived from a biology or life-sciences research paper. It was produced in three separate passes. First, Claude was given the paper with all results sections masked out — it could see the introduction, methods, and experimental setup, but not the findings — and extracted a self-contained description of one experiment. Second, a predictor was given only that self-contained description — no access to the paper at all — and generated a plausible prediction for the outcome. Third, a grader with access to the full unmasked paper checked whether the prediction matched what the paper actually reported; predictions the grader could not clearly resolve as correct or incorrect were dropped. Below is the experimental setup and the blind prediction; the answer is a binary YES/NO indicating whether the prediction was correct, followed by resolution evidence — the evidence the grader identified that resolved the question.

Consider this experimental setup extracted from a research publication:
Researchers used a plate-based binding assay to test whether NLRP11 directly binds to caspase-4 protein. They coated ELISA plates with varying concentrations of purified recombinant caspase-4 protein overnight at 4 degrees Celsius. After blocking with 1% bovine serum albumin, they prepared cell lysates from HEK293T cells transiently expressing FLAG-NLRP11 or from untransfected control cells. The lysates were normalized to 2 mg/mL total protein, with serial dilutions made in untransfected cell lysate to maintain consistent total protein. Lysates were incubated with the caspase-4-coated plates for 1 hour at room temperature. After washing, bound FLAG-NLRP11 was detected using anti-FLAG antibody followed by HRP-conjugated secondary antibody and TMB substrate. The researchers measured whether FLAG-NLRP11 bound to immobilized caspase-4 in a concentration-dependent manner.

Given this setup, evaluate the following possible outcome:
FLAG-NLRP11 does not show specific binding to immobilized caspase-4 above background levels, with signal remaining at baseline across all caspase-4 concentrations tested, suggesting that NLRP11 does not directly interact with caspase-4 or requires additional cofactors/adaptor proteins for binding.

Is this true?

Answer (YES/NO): NO